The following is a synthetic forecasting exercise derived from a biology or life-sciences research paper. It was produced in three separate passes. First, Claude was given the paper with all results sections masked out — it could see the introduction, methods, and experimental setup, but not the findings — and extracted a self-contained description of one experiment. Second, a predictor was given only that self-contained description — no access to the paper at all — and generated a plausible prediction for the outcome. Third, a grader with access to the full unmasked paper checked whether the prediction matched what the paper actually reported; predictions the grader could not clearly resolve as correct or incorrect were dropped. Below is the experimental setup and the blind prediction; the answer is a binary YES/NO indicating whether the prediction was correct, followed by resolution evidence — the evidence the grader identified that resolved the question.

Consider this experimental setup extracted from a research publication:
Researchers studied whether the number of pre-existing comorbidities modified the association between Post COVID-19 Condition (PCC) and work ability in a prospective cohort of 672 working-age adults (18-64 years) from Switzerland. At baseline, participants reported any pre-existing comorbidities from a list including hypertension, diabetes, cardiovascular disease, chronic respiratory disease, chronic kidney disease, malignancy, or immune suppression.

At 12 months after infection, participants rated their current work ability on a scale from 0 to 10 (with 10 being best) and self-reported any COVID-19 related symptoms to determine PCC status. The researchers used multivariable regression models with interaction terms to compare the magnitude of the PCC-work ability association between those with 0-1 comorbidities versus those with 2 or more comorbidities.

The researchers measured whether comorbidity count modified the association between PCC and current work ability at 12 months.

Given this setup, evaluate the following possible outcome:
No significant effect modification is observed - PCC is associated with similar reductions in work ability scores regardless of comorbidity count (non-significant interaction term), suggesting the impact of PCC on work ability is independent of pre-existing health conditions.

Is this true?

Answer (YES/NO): YES